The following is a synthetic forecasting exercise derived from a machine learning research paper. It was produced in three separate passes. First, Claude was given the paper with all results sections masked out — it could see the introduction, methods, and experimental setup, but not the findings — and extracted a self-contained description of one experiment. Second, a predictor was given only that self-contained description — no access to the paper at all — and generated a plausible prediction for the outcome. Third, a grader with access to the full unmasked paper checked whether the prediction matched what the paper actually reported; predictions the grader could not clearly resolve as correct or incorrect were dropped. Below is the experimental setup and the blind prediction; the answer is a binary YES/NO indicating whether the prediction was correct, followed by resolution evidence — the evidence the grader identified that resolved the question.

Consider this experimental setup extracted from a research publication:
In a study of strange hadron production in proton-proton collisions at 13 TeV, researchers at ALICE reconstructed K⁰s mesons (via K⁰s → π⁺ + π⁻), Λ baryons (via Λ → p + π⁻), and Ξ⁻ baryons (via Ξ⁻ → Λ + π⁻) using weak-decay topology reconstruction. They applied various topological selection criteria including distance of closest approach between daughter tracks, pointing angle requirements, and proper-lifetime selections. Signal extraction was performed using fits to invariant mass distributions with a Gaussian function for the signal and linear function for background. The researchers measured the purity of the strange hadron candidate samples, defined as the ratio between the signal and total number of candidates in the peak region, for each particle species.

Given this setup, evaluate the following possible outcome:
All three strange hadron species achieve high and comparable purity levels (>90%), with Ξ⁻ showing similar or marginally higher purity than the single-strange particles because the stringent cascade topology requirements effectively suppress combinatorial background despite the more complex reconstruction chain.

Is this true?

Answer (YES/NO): NO